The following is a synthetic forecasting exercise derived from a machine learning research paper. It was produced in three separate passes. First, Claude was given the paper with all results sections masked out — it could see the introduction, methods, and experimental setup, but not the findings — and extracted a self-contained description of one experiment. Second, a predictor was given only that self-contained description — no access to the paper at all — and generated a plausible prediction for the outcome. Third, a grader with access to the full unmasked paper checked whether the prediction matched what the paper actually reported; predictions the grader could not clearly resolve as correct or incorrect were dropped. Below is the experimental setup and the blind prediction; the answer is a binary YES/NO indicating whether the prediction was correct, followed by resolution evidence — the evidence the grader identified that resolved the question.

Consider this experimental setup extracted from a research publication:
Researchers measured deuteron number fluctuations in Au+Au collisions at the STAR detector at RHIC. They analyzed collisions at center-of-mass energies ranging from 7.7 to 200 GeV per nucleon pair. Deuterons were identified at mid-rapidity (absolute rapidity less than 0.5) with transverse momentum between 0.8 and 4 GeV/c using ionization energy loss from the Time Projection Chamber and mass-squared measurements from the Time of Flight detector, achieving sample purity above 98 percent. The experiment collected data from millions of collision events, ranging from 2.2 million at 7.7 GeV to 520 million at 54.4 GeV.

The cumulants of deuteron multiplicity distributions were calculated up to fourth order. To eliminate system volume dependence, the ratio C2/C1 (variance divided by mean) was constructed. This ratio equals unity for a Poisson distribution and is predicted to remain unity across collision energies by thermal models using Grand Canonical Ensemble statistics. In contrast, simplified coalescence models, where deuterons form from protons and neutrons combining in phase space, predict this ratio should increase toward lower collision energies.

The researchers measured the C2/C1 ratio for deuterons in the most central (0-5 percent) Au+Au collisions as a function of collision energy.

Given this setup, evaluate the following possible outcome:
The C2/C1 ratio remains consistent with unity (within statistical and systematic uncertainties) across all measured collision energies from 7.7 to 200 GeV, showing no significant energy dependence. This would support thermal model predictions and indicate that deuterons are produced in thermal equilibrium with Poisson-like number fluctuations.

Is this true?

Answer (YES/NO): NO